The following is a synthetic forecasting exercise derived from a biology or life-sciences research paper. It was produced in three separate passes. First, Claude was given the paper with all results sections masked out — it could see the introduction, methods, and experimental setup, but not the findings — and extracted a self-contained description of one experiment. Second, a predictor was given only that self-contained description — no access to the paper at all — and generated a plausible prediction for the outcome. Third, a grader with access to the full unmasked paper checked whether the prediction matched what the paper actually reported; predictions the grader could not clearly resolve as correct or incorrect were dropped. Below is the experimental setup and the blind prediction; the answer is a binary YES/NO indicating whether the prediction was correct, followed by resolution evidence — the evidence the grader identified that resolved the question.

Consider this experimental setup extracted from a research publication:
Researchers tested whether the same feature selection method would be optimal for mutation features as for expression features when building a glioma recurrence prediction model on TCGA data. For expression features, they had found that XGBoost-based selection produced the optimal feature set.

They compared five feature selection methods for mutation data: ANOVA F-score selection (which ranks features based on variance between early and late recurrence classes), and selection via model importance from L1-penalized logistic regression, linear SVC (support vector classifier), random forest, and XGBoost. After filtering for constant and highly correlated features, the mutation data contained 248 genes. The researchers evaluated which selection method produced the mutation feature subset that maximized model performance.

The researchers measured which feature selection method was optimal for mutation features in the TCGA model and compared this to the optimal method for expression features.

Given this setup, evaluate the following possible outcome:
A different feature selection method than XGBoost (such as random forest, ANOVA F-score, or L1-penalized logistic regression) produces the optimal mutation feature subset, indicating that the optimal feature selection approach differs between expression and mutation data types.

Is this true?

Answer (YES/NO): YES